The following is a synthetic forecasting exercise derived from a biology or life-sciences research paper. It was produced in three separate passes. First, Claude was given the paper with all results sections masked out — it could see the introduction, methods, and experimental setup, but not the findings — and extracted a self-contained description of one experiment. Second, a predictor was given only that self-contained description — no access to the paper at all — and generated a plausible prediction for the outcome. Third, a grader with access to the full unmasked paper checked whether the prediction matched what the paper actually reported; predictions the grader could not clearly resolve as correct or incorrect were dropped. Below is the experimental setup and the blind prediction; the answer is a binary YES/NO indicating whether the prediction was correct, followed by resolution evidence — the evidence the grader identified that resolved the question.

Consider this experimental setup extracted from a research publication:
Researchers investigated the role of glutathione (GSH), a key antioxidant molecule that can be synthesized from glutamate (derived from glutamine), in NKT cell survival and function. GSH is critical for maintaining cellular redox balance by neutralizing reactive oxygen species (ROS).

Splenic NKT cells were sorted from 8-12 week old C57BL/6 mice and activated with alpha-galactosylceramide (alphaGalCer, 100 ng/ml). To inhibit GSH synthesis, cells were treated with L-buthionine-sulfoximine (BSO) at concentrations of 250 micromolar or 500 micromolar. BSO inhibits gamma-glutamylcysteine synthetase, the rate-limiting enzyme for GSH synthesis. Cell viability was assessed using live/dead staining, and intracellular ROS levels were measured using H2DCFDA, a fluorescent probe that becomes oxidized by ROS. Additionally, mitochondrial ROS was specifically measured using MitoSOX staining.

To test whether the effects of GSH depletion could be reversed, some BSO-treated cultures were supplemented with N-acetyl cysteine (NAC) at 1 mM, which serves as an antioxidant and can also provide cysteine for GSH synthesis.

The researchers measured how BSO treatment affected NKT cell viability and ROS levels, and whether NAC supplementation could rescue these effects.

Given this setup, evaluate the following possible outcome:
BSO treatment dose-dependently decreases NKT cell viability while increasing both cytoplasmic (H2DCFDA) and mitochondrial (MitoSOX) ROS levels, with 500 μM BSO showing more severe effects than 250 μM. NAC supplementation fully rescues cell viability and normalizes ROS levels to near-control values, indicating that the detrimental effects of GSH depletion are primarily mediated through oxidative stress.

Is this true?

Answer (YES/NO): NO